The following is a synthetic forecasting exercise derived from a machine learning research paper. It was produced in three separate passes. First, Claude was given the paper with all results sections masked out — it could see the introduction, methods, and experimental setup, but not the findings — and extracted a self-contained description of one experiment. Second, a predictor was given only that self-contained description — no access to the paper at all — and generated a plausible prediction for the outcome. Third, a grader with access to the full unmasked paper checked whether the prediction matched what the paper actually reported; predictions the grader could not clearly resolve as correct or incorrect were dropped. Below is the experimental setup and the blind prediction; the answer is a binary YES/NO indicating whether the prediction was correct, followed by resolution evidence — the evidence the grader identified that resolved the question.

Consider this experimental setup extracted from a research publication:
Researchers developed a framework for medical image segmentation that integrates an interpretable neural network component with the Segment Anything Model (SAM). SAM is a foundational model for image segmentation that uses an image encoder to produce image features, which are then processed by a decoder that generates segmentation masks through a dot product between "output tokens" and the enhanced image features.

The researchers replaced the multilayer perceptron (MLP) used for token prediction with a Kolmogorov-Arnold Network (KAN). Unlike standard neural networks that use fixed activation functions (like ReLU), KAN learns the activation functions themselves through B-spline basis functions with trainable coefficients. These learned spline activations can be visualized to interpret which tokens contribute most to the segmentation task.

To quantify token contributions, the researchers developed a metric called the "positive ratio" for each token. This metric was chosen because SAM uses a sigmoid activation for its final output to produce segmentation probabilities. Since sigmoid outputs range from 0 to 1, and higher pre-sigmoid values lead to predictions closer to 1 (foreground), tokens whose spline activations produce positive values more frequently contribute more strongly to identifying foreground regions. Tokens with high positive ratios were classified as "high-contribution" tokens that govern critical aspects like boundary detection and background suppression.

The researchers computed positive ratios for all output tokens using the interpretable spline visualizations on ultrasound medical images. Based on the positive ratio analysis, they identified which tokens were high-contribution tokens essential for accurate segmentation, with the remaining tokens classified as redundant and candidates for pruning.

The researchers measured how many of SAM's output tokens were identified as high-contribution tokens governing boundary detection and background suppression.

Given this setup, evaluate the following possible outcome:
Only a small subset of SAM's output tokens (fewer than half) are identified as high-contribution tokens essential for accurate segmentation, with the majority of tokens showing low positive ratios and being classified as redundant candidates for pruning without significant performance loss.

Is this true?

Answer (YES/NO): YES